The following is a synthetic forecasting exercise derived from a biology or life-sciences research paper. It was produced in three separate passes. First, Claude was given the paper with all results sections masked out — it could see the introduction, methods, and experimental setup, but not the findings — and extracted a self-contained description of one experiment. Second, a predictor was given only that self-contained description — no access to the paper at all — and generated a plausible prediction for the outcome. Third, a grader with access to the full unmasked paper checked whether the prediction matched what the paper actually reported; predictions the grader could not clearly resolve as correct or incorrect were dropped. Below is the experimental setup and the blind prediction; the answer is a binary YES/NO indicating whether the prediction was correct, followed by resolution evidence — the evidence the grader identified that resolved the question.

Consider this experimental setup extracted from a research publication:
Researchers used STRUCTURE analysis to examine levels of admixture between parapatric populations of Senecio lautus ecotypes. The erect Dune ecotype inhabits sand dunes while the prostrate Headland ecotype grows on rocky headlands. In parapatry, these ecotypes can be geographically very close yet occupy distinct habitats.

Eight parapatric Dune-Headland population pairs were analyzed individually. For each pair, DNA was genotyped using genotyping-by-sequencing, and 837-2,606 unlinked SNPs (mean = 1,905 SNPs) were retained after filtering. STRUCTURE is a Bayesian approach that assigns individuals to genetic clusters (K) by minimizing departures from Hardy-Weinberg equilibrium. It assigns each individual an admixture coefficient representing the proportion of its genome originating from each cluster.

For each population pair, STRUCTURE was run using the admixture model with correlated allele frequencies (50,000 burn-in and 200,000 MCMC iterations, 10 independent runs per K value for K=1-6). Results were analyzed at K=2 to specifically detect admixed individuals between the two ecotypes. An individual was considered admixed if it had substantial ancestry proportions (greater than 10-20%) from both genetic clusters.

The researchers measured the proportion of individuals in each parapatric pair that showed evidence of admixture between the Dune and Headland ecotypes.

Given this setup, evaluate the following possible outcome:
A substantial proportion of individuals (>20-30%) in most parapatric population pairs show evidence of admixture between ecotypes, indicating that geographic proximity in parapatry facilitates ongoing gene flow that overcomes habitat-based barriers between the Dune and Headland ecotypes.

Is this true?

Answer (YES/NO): NO